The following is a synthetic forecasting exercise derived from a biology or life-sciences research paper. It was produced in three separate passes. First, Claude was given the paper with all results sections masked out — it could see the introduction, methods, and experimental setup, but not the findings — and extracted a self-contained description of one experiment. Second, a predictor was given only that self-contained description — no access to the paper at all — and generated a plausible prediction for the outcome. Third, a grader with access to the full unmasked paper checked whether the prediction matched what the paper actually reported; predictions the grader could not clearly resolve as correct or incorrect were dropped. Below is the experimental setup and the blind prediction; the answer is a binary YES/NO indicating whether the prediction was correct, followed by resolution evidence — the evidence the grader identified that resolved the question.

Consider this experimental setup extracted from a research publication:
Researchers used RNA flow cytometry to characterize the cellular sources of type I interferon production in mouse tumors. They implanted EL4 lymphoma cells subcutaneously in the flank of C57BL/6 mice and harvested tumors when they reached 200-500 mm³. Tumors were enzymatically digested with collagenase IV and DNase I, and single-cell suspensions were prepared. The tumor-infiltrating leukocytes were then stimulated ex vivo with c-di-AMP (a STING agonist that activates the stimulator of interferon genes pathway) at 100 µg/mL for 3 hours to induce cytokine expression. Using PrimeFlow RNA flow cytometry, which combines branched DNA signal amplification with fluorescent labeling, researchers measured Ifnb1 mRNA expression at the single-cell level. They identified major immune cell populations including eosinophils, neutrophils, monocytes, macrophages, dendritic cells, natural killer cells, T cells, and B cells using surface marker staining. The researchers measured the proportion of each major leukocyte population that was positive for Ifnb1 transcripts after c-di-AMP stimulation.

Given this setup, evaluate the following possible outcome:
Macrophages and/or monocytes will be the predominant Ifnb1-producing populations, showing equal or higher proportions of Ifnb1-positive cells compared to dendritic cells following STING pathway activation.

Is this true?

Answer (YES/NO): YES